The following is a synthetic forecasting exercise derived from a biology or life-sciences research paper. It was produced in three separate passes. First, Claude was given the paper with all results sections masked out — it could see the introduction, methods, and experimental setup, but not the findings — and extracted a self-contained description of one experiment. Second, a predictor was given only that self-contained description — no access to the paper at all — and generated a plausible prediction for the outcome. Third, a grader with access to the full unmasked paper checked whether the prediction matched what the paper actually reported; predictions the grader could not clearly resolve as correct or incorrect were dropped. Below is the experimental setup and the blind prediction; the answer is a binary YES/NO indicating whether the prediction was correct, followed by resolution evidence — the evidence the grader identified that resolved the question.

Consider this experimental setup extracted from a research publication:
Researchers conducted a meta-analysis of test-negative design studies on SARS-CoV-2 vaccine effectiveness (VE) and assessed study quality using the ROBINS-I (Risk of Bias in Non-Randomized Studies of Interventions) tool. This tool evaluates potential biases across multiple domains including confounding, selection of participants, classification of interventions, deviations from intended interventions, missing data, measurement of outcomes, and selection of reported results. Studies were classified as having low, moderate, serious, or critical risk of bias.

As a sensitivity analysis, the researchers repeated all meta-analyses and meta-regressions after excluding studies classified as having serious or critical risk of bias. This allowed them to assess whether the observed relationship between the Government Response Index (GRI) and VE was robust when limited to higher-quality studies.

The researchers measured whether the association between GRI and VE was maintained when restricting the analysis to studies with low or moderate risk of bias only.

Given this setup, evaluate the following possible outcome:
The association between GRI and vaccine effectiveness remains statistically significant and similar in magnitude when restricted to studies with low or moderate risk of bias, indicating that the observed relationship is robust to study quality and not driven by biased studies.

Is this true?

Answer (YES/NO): YES